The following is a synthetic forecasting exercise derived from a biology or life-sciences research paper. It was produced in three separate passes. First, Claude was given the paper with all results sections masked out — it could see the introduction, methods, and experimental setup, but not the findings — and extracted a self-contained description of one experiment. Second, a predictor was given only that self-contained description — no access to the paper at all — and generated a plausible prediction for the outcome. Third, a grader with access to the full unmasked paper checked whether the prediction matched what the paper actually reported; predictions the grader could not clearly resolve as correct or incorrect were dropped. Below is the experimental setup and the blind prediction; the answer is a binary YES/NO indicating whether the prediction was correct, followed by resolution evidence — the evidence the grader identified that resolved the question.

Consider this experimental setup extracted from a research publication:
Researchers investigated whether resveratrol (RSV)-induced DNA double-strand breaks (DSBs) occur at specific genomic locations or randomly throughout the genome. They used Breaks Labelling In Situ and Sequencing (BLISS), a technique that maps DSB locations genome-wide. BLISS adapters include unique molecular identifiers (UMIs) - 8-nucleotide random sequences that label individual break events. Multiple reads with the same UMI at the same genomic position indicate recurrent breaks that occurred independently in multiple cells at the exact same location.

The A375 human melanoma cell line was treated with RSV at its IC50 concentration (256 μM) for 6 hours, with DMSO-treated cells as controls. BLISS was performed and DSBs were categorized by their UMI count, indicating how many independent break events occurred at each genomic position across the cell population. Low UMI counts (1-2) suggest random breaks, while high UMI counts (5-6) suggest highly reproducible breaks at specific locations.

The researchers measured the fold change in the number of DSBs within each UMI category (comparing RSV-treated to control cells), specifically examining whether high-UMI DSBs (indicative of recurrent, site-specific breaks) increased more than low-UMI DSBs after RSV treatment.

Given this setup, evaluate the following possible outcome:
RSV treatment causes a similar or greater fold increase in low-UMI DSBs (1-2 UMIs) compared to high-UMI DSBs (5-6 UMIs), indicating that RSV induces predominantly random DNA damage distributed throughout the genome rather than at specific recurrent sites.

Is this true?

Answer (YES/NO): NO